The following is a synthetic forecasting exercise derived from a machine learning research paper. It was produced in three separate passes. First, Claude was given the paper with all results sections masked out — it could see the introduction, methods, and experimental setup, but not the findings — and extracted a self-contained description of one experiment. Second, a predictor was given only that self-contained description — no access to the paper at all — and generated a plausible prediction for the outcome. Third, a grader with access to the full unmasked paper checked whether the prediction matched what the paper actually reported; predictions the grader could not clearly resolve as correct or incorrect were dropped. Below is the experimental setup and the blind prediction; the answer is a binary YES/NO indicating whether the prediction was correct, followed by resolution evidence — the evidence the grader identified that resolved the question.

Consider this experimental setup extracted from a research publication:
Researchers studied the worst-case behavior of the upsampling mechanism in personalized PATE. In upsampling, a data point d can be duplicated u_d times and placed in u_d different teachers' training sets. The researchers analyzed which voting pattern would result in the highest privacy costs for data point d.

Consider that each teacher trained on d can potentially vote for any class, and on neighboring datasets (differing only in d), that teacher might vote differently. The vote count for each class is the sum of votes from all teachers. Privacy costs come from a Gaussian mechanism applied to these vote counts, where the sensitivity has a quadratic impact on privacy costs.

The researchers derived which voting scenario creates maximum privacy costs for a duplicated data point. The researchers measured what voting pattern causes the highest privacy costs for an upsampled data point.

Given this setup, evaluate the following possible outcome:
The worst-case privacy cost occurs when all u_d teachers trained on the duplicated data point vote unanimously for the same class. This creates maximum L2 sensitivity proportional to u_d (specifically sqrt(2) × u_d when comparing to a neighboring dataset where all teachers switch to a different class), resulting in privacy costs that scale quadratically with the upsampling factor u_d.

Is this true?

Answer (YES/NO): NO